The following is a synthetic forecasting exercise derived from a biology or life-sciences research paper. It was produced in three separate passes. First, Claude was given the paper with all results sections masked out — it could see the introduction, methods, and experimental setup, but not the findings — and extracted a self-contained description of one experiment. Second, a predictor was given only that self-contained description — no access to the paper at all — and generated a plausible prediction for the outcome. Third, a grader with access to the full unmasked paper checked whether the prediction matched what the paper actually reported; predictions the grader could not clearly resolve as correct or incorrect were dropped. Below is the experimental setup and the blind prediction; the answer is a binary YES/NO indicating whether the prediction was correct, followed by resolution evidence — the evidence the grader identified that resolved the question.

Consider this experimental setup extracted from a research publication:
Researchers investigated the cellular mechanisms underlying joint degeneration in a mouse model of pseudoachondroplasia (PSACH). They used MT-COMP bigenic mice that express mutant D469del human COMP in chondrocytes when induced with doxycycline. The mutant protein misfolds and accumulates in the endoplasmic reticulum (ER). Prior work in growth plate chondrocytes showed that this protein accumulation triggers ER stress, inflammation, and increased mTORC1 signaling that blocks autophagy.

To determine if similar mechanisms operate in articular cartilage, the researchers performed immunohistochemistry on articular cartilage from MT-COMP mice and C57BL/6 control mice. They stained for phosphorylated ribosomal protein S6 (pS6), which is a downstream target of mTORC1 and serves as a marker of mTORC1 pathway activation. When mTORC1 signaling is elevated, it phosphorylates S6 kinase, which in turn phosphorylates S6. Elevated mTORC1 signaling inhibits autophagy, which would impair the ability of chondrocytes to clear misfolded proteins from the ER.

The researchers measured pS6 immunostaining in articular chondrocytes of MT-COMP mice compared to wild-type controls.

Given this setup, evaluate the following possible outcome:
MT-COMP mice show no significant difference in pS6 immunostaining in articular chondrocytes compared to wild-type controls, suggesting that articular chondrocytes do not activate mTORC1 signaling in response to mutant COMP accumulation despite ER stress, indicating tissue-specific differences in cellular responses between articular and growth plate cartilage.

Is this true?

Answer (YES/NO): NO